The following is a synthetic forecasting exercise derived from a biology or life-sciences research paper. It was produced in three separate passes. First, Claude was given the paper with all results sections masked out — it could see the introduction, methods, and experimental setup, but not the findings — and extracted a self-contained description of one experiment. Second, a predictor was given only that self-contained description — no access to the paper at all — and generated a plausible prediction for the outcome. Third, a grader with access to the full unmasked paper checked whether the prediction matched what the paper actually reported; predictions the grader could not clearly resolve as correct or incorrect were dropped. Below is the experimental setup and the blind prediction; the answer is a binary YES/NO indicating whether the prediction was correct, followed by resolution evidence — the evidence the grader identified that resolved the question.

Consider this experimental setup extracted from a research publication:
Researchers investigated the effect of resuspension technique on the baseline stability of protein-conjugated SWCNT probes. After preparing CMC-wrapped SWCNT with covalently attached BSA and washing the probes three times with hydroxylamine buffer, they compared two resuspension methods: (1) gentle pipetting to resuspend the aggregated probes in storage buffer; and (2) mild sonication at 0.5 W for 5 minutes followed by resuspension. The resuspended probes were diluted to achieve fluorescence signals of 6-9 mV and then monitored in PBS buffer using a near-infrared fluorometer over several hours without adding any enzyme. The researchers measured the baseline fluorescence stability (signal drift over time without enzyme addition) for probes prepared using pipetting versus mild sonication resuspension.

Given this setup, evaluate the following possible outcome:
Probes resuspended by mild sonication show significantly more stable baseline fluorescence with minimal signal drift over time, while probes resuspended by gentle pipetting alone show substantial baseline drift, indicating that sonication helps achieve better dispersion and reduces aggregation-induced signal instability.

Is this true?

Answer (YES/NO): YES